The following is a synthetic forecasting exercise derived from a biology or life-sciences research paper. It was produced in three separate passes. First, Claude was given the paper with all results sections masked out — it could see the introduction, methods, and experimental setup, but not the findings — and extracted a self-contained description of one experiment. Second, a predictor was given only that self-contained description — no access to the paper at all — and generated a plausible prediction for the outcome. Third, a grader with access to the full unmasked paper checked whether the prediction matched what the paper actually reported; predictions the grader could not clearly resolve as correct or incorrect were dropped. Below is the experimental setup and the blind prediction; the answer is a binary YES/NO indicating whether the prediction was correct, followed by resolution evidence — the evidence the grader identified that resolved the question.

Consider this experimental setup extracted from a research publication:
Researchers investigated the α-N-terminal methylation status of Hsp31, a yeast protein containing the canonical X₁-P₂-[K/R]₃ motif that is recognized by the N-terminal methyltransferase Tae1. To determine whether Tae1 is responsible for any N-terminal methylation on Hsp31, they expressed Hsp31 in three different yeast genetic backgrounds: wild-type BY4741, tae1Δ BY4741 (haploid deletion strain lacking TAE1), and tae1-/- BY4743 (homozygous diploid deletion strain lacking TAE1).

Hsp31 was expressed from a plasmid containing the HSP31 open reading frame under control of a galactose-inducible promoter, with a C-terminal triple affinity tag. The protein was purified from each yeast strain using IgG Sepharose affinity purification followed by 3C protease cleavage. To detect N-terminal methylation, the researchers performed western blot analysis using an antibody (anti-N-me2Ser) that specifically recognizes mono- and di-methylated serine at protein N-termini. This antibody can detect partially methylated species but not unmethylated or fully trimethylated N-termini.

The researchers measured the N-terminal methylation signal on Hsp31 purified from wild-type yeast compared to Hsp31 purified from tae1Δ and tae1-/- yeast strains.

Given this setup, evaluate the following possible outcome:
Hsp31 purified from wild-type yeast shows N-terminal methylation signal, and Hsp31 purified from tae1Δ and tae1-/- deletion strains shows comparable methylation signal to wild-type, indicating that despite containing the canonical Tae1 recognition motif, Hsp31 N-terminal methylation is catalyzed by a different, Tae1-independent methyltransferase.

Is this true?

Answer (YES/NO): NO